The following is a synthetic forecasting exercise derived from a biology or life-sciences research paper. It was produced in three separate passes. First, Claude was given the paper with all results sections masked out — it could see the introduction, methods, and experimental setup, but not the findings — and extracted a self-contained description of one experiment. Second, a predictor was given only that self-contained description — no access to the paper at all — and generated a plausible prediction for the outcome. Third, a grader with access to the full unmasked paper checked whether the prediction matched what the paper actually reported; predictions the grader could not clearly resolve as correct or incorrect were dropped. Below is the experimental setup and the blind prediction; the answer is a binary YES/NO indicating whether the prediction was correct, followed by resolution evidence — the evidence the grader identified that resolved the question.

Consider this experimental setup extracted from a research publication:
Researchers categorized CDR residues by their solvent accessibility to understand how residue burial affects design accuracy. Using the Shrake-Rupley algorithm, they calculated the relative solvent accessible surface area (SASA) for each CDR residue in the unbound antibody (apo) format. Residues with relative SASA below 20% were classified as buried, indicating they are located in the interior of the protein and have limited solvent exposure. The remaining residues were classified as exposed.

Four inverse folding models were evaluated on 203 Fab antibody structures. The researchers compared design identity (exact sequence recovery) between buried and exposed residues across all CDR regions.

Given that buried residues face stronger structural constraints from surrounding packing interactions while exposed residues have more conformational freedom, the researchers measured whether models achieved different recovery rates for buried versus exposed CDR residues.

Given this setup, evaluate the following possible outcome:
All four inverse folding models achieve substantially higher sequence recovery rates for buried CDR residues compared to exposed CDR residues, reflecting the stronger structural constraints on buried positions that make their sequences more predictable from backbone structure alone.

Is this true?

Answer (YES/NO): YES